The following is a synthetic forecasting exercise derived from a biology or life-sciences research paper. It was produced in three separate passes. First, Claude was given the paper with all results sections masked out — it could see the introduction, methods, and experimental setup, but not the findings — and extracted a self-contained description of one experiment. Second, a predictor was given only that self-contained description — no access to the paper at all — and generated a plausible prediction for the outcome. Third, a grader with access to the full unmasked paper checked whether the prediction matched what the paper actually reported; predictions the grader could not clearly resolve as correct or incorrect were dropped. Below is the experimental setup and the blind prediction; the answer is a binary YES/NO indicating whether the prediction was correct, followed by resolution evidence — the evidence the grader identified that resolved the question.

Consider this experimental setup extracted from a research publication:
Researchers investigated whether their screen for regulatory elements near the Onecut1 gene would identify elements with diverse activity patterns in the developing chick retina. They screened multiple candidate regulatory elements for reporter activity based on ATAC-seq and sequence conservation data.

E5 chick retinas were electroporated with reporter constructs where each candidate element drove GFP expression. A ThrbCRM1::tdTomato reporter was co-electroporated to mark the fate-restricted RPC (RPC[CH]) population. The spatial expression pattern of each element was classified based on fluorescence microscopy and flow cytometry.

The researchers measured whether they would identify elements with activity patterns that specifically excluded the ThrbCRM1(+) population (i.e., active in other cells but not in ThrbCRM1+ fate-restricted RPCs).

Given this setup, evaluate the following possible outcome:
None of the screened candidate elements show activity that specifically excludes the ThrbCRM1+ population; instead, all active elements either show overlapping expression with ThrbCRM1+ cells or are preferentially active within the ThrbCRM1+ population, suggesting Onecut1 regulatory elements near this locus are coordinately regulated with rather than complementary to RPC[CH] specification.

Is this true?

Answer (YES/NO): NO